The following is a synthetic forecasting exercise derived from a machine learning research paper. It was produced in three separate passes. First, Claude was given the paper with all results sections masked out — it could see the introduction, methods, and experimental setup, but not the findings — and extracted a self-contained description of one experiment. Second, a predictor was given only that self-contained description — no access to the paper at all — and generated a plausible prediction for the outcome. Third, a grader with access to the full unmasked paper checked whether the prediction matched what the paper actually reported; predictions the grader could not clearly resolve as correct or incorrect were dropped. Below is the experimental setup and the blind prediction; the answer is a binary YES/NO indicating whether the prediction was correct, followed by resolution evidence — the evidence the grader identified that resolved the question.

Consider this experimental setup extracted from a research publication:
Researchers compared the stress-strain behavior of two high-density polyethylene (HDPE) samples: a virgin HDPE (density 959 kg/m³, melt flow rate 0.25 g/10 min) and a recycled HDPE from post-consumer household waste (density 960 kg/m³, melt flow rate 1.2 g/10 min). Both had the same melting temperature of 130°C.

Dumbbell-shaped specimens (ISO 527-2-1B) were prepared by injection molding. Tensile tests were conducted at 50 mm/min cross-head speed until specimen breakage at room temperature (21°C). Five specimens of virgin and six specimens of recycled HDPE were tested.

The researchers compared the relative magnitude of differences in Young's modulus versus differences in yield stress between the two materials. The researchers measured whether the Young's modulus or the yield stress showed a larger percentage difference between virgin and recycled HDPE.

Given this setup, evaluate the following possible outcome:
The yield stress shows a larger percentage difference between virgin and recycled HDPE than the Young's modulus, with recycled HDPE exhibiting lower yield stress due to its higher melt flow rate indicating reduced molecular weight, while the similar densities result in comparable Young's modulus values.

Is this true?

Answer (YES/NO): NO